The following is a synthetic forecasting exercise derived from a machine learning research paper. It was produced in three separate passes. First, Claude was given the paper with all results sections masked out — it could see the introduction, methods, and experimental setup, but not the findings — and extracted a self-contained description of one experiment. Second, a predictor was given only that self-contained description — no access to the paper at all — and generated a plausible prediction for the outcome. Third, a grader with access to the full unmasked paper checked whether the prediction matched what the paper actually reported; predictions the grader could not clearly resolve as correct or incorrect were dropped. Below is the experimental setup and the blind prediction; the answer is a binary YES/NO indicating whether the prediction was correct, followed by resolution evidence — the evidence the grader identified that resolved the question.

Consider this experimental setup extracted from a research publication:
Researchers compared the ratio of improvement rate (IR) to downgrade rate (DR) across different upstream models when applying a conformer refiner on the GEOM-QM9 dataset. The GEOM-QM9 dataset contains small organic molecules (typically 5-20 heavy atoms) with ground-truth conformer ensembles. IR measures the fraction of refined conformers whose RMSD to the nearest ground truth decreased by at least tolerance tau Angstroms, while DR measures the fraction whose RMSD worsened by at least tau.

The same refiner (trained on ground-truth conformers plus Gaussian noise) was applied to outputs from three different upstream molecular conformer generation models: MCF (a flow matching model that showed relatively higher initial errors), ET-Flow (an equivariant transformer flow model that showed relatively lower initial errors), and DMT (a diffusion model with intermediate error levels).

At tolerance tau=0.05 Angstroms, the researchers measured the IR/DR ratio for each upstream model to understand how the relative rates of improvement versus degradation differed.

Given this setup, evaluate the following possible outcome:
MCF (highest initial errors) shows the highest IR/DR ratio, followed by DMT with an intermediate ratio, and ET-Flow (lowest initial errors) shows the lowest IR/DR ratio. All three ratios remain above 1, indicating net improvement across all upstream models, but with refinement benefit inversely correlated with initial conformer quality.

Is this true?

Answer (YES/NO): NO